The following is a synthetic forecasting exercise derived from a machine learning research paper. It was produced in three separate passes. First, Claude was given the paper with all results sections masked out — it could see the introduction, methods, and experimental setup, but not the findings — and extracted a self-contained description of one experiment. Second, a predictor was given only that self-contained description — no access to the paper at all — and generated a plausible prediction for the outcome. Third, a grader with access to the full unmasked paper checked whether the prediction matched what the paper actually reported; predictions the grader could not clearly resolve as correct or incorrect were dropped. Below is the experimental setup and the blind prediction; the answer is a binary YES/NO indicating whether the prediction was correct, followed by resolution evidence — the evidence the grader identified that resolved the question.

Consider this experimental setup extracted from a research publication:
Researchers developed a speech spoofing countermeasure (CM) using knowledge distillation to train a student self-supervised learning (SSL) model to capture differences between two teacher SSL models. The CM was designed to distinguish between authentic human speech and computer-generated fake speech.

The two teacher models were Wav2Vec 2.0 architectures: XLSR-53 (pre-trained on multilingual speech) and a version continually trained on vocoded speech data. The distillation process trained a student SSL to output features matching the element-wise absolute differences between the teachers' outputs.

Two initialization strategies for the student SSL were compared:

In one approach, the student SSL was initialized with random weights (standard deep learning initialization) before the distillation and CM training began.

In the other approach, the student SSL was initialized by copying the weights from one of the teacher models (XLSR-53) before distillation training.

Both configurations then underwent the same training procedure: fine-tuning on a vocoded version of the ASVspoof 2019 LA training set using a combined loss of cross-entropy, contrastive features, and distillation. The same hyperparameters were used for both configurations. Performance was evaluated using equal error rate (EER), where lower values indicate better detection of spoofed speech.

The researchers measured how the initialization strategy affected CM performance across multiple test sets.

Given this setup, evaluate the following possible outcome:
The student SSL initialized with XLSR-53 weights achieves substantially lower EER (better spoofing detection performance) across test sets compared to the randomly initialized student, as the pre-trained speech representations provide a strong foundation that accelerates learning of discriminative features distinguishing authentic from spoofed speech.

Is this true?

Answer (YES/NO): YES